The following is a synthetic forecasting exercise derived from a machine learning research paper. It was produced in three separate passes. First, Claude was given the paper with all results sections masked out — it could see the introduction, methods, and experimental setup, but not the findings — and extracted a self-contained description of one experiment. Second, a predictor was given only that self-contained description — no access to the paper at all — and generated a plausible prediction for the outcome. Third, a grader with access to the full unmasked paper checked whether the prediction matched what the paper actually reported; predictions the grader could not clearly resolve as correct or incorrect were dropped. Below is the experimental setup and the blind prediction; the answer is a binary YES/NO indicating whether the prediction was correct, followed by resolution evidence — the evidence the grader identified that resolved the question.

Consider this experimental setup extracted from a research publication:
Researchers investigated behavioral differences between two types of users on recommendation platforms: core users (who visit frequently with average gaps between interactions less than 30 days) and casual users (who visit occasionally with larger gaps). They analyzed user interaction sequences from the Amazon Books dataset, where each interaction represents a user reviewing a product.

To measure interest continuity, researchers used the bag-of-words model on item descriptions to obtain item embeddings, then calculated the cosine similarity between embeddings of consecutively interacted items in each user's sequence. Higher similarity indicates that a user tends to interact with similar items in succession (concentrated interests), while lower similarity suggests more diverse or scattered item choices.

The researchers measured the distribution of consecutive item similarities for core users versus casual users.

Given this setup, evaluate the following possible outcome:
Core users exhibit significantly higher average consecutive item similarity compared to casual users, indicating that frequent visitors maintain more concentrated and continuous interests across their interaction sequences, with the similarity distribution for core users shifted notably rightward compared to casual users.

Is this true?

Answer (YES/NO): YES